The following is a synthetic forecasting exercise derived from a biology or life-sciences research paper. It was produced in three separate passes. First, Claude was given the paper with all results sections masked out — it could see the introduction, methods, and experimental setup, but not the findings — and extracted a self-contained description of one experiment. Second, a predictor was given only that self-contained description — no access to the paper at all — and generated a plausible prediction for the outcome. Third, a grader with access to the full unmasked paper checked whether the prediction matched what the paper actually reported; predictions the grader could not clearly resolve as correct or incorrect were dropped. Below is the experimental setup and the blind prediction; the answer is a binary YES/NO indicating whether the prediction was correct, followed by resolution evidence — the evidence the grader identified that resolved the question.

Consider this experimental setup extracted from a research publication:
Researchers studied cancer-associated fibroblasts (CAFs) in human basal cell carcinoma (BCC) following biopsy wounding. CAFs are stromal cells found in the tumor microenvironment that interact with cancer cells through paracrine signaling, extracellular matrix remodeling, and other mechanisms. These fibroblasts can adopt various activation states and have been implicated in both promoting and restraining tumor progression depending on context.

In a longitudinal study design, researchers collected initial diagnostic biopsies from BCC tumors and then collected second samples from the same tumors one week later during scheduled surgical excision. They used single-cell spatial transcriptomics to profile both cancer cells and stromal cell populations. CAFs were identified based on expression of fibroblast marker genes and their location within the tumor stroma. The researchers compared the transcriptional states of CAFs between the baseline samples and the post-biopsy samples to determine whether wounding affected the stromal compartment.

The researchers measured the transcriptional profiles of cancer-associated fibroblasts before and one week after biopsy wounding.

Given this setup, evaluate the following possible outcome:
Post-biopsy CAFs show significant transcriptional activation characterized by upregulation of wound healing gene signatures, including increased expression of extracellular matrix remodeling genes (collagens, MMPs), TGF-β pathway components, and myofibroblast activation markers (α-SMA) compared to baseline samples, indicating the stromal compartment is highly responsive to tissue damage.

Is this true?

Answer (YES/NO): NO